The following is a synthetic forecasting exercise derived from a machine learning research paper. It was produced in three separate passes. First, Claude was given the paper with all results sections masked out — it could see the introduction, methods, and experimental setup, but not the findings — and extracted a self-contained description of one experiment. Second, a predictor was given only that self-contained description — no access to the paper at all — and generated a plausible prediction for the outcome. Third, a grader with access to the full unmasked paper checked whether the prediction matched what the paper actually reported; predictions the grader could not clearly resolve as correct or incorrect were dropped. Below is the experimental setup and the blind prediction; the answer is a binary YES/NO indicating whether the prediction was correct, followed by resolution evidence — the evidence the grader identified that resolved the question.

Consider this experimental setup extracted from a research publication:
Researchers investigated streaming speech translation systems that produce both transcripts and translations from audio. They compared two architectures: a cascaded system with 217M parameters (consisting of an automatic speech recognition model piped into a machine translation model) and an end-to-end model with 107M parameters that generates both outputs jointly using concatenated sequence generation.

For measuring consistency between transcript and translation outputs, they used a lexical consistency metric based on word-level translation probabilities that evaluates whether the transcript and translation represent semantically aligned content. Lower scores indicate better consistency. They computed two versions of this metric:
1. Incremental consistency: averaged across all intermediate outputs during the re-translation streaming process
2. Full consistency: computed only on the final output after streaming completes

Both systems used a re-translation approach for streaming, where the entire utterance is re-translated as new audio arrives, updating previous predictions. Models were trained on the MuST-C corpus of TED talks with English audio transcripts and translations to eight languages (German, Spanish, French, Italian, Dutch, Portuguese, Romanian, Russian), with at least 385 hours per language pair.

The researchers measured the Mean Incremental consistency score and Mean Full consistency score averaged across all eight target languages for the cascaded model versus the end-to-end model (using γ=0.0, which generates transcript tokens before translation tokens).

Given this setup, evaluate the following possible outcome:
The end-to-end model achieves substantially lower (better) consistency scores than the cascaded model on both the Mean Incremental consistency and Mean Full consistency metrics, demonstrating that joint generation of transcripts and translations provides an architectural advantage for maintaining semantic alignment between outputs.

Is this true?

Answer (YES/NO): NO